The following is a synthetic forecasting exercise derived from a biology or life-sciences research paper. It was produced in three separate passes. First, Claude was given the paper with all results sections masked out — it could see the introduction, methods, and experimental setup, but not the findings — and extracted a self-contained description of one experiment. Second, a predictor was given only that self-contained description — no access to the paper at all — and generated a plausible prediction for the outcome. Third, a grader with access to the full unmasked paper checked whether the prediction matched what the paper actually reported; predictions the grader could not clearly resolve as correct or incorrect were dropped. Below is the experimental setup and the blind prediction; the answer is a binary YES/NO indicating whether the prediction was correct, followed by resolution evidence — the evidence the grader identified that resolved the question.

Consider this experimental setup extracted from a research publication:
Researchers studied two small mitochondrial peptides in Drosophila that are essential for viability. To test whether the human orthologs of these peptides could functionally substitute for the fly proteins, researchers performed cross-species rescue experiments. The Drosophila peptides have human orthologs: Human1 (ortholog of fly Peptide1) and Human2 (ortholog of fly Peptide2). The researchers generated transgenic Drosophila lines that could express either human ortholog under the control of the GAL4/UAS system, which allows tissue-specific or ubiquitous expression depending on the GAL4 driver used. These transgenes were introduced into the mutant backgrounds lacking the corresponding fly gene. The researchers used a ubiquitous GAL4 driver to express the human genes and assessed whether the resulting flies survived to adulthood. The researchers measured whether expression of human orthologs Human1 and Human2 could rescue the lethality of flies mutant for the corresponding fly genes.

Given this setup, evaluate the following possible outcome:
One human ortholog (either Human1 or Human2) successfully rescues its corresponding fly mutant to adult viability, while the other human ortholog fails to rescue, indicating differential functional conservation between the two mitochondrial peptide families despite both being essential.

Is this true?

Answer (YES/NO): NO